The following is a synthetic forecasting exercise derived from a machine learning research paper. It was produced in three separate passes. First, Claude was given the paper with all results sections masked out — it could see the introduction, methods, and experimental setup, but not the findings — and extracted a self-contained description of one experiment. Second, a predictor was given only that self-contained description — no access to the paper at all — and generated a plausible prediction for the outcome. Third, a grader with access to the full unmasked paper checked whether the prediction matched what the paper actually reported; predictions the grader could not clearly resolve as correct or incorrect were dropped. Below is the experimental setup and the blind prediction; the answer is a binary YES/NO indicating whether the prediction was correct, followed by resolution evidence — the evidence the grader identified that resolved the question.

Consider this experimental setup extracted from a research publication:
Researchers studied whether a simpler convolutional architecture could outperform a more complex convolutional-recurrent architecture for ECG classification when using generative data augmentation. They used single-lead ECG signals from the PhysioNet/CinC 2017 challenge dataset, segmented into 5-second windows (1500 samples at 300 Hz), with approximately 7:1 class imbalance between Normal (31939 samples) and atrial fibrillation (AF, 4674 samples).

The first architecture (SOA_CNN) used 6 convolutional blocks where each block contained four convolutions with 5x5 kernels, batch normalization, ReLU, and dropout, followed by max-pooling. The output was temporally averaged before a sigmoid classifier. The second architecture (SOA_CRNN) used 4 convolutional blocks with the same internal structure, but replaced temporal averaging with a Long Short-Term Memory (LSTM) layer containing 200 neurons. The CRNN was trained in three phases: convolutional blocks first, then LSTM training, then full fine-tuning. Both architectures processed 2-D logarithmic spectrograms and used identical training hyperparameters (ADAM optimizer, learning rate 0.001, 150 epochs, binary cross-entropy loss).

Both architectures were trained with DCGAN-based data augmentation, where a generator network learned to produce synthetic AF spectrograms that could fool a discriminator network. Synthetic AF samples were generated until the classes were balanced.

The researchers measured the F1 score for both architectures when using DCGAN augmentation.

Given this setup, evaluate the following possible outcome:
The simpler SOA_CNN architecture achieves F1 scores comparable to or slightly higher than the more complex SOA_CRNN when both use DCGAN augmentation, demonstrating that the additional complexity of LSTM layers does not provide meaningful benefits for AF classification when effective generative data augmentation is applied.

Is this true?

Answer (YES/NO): NO